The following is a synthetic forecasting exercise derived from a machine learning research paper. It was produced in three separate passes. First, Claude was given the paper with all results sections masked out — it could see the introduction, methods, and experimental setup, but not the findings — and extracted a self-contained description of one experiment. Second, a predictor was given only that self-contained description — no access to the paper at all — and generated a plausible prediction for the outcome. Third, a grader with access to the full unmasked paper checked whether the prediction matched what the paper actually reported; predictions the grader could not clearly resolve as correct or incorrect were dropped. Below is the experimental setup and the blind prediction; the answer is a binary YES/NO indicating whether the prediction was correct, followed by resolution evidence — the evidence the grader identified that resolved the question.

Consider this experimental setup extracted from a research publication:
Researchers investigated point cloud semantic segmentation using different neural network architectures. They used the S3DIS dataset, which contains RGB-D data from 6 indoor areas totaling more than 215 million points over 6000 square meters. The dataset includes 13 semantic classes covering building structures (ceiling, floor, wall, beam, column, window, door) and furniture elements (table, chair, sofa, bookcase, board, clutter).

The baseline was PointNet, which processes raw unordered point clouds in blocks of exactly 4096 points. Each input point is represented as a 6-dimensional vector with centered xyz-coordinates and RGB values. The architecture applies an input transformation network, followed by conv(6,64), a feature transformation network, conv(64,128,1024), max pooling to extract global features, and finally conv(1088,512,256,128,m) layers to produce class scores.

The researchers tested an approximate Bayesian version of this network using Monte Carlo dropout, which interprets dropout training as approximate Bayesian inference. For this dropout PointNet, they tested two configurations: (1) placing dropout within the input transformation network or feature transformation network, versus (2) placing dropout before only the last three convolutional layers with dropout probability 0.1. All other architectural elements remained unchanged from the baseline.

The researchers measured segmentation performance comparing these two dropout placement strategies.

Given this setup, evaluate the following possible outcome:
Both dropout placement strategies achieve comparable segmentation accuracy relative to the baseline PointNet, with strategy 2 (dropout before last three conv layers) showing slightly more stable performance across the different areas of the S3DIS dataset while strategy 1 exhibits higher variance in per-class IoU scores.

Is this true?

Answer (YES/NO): NO